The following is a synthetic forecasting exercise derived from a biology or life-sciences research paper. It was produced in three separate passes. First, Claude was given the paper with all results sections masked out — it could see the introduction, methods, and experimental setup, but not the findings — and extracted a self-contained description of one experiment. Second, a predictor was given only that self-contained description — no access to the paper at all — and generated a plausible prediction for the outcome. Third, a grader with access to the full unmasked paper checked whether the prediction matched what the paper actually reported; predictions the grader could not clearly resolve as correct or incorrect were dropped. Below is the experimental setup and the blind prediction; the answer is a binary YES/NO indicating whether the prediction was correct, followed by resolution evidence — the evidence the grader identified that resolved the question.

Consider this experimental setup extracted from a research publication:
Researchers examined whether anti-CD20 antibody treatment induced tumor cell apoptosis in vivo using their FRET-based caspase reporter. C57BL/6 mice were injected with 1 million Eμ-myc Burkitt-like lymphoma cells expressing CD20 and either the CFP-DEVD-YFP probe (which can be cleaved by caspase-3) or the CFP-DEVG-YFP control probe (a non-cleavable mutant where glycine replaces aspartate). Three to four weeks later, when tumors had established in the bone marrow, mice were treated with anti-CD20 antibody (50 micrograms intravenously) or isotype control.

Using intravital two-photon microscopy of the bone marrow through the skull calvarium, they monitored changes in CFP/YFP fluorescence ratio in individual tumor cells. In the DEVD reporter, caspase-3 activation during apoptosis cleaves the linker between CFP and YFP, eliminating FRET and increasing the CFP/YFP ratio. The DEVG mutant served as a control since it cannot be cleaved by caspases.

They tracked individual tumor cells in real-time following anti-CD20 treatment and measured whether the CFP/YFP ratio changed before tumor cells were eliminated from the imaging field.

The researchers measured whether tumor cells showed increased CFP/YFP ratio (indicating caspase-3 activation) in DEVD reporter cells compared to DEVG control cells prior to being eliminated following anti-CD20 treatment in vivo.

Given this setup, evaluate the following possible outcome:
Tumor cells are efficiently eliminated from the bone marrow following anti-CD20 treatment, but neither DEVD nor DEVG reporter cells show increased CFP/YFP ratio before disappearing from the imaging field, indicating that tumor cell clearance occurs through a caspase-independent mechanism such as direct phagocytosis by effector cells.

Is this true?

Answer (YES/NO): NO